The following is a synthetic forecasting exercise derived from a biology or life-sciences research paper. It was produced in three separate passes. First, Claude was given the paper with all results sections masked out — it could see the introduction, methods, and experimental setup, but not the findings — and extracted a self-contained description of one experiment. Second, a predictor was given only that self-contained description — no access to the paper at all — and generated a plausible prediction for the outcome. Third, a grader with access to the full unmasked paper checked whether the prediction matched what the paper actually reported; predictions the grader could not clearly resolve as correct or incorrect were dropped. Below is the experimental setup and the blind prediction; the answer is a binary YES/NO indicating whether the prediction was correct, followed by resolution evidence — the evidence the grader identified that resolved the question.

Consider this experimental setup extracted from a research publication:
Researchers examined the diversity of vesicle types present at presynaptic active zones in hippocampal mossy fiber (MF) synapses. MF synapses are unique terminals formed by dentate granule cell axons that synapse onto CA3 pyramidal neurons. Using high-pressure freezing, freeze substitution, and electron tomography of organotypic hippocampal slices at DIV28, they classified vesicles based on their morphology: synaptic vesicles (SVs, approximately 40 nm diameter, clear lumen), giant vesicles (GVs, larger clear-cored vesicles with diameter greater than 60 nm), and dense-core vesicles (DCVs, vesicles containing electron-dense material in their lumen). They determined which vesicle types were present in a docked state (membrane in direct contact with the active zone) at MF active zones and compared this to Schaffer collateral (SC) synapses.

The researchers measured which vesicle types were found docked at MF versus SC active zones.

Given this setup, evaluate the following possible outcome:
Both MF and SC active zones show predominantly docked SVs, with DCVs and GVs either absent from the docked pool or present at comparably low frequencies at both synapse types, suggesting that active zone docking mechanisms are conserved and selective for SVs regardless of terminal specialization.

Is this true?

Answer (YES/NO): NO